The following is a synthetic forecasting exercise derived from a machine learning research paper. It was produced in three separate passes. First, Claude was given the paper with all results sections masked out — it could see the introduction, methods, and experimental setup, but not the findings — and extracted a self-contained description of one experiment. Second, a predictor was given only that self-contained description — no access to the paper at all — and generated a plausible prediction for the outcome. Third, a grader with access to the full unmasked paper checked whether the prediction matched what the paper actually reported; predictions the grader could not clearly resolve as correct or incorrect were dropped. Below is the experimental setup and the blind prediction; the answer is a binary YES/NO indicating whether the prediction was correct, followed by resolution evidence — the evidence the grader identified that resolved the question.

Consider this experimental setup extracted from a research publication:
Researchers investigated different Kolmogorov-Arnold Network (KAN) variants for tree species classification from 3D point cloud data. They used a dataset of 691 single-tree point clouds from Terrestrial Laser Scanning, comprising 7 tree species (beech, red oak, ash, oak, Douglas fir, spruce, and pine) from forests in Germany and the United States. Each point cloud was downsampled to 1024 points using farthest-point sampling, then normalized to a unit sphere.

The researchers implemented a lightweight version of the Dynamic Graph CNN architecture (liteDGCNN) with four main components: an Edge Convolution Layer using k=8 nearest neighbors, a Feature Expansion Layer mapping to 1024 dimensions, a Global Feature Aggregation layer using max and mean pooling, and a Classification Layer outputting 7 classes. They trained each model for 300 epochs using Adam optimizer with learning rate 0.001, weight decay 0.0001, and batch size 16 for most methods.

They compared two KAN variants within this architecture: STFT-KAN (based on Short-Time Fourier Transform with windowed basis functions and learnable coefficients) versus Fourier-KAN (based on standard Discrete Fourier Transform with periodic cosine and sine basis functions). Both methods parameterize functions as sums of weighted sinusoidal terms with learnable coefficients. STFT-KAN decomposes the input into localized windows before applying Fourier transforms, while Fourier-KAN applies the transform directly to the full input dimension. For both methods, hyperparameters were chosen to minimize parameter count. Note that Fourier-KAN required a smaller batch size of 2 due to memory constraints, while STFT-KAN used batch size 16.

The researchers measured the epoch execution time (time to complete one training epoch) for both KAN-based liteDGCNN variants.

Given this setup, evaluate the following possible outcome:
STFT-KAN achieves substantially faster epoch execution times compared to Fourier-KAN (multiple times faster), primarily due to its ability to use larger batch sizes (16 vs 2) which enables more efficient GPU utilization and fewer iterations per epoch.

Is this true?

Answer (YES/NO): YES